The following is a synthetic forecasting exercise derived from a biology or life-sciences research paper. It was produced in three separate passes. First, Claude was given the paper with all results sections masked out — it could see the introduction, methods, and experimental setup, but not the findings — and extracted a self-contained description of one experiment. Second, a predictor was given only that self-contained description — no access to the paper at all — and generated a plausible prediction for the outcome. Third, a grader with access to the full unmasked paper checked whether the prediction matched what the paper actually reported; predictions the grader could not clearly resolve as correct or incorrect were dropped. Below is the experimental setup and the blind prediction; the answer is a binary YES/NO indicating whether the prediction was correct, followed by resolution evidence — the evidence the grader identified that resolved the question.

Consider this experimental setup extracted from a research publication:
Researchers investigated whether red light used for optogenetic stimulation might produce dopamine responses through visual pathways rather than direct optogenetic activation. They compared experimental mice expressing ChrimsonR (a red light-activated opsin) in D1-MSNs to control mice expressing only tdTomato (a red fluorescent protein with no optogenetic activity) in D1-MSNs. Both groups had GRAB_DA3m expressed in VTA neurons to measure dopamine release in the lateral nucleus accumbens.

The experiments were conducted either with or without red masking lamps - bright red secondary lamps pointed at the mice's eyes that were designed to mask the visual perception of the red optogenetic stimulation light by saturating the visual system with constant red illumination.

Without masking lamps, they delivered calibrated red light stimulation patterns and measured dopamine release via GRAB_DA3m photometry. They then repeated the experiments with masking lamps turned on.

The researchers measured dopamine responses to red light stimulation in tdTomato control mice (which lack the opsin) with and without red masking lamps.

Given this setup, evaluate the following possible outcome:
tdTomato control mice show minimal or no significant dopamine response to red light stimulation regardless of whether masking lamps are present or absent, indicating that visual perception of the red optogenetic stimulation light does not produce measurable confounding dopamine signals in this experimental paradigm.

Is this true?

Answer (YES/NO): YES